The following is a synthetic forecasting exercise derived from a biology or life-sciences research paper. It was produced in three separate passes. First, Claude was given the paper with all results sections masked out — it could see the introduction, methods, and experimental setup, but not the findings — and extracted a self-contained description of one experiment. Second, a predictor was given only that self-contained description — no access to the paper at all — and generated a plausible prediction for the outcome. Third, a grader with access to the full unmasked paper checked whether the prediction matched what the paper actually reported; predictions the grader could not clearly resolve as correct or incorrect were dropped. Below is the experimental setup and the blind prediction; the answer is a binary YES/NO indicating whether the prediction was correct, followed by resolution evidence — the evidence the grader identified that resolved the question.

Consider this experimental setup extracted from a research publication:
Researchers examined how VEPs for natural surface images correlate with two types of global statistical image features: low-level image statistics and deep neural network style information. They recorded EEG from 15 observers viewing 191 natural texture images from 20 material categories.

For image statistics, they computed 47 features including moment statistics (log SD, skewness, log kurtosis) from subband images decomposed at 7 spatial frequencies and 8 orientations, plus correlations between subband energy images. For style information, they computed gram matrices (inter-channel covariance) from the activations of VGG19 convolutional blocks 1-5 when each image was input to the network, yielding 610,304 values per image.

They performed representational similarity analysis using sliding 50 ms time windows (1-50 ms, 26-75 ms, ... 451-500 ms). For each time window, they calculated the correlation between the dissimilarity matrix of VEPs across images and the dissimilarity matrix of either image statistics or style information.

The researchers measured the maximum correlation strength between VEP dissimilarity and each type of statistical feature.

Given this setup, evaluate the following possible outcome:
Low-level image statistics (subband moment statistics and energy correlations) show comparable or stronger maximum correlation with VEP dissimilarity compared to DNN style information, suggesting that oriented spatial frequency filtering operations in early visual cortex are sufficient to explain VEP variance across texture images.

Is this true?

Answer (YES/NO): NO